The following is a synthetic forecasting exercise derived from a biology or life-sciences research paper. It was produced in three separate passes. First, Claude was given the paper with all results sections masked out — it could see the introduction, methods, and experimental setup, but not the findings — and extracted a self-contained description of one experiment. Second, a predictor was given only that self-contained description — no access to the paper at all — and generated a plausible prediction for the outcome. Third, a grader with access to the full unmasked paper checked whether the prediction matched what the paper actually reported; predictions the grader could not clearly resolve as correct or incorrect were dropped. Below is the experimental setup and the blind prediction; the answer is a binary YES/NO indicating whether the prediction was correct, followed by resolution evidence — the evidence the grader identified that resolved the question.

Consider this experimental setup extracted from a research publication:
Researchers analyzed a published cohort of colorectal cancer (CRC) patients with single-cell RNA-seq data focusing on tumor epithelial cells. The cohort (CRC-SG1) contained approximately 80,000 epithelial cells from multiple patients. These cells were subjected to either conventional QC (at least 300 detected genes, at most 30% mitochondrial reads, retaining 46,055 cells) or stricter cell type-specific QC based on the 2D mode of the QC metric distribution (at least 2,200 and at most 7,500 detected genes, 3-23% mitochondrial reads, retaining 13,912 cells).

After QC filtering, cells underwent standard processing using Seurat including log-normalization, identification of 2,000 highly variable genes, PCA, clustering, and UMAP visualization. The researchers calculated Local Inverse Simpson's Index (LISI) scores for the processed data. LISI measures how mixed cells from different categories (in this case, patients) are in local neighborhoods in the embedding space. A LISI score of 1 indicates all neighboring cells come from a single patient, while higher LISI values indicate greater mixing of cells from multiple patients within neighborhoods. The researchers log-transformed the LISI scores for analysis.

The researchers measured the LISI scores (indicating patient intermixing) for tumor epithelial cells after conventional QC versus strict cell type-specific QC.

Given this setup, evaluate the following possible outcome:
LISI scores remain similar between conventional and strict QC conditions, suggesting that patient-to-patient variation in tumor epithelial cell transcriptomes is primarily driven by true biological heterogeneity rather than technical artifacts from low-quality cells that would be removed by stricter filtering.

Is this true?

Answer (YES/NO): NO